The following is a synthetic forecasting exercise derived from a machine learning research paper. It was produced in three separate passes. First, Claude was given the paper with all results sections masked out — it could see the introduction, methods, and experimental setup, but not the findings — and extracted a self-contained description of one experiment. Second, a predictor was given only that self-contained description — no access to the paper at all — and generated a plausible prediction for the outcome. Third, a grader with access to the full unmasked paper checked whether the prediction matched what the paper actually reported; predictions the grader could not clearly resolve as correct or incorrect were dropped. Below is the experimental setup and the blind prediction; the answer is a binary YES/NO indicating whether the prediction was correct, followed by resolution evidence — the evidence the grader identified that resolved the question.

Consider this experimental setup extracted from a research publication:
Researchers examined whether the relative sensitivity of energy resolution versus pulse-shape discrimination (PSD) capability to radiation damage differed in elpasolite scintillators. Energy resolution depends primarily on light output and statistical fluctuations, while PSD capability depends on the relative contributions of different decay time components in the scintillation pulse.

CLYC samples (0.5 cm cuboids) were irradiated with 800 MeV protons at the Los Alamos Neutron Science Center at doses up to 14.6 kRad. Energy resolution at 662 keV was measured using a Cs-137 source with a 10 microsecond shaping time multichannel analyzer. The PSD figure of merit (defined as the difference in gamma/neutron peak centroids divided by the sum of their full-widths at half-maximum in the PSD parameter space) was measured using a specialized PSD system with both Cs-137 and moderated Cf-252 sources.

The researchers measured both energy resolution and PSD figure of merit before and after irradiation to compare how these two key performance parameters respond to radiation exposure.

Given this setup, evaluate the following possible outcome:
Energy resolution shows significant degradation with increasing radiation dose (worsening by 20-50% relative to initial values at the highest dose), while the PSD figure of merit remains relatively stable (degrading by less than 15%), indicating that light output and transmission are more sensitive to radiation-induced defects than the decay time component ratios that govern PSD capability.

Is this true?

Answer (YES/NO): NO